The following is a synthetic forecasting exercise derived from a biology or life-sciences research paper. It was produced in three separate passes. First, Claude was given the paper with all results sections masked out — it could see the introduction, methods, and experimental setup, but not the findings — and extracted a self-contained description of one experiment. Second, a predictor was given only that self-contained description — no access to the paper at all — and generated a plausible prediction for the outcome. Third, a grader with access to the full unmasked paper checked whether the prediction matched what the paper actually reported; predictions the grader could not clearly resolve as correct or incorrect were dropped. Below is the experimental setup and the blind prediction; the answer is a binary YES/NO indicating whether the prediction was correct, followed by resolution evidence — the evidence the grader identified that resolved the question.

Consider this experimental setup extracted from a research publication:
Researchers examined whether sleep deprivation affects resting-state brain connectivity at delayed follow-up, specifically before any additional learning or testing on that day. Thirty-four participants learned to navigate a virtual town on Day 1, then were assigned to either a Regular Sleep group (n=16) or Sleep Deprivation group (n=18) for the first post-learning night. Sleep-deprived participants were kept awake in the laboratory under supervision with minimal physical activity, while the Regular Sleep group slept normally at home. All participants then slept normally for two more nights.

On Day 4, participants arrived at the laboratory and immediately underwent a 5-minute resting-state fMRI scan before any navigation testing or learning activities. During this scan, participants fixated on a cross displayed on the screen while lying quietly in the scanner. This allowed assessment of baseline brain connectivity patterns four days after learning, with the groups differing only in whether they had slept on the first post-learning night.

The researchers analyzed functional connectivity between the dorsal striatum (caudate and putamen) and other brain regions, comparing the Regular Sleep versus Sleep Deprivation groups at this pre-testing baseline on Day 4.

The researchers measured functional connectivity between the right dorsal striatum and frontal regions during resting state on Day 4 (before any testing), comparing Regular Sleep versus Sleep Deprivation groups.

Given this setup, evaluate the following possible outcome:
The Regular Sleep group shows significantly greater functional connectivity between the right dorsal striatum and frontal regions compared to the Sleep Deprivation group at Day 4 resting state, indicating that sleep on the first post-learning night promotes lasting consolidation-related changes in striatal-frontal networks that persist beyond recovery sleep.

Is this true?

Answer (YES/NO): YES